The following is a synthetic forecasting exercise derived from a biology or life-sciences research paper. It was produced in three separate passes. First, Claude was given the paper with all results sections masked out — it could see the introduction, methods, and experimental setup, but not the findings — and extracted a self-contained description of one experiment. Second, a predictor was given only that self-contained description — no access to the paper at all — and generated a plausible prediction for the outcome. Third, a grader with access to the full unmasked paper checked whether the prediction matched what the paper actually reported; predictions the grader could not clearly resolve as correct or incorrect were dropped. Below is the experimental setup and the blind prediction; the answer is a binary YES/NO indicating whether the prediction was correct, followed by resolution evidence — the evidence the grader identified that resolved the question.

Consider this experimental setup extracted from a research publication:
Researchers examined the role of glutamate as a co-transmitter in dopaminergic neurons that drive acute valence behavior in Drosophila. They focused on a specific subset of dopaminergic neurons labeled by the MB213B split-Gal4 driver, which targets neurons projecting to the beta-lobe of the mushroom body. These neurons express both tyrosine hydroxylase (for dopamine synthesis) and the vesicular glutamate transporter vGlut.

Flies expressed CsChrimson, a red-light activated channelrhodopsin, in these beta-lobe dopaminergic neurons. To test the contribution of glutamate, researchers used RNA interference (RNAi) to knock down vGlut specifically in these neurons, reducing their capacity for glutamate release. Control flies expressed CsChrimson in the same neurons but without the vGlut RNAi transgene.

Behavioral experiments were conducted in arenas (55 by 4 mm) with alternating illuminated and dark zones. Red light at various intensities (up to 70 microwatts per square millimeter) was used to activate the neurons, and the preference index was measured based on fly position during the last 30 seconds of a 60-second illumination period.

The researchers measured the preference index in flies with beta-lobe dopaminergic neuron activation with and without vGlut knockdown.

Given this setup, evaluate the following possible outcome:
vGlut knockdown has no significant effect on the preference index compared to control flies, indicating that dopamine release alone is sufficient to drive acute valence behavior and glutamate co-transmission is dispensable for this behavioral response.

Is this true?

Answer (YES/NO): NO